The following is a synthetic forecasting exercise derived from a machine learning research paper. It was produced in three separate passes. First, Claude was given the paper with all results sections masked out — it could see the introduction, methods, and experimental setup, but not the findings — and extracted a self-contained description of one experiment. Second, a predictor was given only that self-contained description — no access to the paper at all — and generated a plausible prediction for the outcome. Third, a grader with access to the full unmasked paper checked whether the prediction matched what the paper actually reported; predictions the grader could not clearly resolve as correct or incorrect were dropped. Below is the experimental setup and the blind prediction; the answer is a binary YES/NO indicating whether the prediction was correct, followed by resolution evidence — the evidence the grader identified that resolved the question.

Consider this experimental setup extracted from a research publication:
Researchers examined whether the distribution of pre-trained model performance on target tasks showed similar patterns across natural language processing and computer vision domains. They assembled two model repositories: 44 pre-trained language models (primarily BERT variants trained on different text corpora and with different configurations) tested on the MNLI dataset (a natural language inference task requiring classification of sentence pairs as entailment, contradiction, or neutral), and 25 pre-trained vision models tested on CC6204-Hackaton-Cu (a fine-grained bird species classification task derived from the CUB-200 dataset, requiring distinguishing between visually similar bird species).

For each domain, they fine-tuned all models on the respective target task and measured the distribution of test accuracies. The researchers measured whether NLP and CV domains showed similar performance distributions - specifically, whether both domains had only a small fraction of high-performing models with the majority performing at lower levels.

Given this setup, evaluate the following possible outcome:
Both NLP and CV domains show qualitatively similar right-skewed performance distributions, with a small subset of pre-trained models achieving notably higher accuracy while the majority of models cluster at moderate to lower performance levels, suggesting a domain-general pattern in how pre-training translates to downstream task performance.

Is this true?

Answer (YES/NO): YES